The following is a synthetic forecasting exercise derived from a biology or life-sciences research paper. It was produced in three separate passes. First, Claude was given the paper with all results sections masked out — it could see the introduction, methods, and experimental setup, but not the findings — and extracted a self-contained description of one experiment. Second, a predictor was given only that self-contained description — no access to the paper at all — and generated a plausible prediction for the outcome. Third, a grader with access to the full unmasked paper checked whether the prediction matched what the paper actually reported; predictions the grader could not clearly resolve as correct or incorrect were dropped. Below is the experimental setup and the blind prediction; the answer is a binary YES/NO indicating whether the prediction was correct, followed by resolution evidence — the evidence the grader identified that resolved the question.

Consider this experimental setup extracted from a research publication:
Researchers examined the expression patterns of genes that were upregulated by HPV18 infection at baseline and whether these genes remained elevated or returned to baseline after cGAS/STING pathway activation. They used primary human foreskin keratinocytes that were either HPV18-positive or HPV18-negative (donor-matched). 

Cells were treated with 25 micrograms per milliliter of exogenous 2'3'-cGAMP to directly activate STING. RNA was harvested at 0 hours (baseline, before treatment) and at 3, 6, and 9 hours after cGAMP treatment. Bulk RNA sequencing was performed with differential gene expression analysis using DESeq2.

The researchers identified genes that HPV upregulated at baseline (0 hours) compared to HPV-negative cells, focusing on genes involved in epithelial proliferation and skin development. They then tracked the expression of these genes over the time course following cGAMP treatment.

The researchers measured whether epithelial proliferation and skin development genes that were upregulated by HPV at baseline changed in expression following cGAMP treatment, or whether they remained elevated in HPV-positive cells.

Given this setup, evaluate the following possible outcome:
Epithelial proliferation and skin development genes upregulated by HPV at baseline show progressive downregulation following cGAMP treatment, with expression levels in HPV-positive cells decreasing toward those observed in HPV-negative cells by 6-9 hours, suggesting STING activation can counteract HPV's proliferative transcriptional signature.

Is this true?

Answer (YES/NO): NO